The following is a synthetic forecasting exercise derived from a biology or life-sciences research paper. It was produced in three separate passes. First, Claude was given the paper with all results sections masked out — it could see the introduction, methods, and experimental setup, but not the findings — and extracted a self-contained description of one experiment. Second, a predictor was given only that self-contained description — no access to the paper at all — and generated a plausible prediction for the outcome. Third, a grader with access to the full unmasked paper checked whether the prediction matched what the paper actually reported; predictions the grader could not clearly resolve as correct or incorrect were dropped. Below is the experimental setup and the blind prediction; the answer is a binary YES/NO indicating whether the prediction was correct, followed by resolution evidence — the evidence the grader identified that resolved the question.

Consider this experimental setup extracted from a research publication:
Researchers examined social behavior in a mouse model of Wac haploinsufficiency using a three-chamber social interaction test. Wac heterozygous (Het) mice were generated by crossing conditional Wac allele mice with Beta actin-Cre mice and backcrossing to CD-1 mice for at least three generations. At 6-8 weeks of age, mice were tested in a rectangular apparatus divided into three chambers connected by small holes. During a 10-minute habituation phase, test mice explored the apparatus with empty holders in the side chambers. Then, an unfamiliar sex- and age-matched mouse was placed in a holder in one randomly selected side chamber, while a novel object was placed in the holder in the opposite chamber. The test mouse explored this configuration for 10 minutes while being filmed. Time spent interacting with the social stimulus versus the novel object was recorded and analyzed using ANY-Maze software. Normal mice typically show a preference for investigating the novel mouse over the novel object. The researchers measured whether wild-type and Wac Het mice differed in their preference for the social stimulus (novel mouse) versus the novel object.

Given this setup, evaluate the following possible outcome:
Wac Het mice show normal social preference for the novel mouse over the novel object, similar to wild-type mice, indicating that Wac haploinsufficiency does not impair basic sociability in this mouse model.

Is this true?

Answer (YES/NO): NO